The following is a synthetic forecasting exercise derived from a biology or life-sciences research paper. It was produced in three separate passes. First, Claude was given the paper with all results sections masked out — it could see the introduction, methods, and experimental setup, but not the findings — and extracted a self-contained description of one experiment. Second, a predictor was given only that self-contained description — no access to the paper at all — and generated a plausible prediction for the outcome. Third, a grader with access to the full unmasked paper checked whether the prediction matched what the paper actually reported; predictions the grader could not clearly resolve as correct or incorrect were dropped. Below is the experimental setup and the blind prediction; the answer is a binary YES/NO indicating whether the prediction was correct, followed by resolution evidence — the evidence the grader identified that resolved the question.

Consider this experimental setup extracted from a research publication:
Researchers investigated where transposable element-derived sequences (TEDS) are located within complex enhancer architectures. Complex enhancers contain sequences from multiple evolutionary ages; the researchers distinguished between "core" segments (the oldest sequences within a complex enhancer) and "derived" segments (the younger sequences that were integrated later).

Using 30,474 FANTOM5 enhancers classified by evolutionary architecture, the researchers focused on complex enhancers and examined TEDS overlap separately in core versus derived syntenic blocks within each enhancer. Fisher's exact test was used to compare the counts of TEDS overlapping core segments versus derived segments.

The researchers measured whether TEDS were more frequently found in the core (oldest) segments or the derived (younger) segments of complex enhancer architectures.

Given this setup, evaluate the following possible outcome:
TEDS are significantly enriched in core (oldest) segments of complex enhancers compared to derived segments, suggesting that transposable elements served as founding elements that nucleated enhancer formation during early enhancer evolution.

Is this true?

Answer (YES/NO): NO